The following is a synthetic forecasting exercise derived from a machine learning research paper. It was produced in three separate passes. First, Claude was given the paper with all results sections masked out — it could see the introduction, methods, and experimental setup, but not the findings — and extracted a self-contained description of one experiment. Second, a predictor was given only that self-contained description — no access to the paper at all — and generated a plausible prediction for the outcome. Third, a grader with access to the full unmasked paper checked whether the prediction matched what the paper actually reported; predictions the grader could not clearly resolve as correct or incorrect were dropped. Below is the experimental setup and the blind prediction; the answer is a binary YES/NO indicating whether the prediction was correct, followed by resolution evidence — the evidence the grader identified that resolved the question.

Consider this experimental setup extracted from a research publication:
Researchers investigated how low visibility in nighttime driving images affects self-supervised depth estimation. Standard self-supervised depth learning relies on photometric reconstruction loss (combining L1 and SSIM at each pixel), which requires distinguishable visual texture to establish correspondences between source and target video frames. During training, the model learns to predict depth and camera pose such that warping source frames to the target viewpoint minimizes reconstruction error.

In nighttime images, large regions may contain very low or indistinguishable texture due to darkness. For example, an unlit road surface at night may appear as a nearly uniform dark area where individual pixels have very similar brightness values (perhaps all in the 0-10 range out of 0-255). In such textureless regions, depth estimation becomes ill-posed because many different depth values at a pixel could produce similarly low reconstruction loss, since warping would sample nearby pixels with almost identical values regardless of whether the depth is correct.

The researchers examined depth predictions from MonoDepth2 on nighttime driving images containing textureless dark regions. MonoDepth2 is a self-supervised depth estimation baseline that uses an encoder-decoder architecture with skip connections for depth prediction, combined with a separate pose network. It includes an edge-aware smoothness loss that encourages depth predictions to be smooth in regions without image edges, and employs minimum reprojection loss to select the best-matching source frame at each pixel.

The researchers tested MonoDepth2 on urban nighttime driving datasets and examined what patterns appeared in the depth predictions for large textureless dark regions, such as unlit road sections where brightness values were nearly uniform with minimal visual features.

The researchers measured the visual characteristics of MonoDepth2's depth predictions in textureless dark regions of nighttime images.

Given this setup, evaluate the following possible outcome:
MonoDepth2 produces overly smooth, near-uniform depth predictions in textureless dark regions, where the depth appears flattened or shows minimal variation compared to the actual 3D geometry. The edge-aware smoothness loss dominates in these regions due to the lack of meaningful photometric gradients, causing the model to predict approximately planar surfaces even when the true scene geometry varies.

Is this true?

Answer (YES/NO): NO